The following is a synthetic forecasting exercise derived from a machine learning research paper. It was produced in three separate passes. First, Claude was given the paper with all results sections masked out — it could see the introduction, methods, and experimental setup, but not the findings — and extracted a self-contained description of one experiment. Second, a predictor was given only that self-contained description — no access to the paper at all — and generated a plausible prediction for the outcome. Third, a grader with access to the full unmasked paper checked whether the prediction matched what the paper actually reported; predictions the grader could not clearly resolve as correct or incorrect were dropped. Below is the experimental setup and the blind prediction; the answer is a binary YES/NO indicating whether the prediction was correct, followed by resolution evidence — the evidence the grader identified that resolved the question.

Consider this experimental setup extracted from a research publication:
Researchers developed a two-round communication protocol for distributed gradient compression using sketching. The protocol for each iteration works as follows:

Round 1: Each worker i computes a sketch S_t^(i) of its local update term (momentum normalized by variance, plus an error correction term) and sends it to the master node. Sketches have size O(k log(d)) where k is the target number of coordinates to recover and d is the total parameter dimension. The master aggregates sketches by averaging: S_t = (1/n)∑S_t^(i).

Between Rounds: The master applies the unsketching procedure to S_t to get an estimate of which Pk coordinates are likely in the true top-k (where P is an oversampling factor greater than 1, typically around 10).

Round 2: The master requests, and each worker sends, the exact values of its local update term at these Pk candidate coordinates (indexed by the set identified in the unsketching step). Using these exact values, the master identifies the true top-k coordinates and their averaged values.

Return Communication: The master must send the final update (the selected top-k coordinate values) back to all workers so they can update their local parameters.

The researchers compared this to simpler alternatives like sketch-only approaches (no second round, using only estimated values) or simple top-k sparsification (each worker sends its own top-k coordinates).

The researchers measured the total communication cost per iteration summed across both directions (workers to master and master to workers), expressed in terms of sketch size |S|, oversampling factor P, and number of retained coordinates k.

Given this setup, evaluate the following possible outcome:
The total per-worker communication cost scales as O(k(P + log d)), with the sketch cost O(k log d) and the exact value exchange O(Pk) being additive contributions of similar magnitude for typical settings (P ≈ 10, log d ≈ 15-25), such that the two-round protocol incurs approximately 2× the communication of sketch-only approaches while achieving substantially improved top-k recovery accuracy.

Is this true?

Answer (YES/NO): NO